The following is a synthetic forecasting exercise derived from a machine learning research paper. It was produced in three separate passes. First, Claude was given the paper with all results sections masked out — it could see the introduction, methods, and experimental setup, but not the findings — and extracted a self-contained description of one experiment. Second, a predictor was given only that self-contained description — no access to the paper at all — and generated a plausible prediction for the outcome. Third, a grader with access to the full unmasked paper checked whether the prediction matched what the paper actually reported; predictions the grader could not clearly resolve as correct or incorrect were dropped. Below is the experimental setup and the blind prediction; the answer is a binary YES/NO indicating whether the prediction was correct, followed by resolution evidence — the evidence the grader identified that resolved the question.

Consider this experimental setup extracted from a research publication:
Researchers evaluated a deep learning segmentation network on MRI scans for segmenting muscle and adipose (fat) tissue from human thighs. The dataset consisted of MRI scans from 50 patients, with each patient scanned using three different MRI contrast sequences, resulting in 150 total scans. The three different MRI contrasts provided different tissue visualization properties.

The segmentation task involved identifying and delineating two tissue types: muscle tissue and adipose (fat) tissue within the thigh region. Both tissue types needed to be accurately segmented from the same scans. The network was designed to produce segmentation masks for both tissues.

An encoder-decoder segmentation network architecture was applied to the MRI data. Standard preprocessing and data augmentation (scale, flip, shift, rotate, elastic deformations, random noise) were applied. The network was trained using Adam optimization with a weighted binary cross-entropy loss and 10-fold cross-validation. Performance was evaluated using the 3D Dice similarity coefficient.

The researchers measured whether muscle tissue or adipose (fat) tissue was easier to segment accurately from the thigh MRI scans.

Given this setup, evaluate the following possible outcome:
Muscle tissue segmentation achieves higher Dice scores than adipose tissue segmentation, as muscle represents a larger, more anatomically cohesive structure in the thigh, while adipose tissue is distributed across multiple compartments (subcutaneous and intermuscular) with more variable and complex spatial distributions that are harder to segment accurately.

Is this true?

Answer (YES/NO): NO